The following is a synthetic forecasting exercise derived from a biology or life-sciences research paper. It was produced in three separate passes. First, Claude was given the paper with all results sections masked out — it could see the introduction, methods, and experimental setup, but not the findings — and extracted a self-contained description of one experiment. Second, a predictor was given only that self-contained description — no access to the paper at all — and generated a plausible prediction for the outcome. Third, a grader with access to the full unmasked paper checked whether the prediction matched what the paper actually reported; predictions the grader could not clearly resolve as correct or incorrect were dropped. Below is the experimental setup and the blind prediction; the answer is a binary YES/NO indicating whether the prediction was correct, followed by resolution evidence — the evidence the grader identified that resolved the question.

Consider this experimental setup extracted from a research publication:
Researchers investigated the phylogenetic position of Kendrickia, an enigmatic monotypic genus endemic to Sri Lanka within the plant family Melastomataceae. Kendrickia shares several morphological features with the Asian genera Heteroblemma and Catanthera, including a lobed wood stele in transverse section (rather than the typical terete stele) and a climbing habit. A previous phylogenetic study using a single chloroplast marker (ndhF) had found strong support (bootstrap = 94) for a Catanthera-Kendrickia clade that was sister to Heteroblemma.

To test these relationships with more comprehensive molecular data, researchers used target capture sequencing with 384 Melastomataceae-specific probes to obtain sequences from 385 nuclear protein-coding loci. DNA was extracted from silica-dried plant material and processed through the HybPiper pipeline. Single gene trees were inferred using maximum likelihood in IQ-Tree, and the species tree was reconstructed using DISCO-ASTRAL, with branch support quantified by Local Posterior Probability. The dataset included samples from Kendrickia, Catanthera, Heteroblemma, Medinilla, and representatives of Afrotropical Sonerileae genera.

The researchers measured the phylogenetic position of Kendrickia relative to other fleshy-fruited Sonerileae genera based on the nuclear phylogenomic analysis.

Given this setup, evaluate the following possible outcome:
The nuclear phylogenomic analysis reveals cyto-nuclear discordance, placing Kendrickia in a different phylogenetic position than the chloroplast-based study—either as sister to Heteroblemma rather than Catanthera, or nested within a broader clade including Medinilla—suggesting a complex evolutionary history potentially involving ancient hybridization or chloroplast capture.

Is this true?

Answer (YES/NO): NO